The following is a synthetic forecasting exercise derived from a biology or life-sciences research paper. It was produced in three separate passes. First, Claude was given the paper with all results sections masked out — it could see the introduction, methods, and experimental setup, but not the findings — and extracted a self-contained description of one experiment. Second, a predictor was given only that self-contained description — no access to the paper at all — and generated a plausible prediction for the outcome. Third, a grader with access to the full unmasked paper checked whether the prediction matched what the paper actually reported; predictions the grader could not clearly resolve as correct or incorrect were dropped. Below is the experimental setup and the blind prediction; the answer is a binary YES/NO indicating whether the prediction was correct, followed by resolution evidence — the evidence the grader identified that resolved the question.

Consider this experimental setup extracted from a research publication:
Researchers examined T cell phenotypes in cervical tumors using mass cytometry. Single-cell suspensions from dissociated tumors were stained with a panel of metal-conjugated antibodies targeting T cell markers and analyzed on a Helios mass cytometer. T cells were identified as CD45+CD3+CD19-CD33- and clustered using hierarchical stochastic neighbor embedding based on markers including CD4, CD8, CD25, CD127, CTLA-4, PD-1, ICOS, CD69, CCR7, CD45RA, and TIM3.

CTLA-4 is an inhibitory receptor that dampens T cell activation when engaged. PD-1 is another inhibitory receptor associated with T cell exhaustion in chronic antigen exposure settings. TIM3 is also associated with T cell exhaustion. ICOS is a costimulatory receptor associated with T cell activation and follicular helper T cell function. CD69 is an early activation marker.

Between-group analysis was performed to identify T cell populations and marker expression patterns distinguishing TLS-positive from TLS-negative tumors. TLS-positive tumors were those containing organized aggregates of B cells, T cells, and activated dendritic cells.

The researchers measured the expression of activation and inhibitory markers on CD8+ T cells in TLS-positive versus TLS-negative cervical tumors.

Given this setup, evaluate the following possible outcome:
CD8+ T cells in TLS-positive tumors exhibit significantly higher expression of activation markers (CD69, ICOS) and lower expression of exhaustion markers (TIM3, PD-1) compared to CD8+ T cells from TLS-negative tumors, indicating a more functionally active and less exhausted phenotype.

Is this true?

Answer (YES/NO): NO